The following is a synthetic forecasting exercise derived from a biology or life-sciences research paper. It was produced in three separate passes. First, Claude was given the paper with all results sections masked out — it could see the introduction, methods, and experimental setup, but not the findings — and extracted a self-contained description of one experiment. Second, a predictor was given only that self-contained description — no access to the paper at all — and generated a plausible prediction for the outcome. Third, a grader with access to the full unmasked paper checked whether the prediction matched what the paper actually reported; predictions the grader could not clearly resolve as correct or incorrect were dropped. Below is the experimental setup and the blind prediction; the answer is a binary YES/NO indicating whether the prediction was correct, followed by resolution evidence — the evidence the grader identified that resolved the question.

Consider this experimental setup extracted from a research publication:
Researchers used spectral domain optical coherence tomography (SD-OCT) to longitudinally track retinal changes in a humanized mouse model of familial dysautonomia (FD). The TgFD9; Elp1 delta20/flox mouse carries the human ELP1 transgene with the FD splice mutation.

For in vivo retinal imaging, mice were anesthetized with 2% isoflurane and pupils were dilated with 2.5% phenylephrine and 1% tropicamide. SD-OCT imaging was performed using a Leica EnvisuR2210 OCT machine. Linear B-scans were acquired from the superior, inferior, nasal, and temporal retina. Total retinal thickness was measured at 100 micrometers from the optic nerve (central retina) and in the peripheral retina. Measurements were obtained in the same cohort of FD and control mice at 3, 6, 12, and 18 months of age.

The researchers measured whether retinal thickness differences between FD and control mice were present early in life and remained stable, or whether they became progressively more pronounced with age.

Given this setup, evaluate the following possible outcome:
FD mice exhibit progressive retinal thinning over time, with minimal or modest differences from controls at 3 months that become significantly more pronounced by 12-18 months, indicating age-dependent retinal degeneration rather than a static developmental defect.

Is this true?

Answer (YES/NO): NO